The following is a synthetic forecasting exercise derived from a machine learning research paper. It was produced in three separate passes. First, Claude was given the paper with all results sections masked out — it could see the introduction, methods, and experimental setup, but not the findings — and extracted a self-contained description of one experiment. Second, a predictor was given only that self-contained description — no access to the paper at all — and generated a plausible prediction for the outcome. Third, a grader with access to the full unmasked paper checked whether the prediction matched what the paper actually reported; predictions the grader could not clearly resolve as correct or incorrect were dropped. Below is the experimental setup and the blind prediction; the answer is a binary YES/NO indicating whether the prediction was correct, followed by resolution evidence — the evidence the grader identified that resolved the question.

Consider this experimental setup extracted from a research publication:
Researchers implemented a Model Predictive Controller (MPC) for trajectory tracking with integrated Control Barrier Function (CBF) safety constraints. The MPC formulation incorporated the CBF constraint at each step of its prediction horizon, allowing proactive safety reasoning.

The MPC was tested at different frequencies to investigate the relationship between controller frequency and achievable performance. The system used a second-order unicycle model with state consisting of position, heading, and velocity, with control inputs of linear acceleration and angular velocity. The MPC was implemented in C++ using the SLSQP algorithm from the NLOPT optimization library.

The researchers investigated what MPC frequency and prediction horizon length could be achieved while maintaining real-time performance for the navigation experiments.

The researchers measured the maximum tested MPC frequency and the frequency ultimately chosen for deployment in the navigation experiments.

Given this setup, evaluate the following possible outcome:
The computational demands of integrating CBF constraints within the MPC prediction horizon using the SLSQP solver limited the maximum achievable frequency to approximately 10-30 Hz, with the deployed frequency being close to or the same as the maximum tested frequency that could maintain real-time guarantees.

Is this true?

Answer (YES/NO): YES